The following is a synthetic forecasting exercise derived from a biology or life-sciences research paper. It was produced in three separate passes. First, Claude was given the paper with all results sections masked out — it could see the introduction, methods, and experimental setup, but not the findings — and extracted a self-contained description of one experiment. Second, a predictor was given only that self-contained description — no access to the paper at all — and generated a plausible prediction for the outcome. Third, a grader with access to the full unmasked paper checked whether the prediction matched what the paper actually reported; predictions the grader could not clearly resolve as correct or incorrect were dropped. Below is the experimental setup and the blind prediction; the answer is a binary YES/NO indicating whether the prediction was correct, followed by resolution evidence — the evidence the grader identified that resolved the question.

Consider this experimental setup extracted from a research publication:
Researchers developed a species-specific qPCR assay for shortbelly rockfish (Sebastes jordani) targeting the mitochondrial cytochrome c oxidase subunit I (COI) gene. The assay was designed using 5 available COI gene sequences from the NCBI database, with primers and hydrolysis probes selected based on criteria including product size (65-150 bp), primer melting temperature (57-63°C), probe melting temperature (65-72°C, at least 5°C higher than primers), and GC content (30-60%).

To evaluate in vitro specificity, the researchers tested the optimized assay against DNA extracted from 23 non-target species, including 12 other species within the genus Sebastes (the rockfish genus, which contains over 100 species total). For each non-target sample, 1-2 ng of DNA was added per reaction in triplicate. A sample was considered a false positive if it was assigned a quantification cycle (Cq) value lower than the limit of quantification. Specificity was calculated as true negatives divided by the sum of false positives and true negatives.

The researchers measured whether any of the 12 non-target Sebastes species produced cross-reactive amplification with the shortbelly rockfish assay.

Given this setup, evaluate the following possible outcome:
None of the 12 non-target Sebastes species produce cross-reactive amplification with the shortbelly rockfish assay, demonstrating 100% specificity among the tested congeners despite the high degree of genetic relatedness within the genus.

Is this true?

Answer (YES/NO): NO